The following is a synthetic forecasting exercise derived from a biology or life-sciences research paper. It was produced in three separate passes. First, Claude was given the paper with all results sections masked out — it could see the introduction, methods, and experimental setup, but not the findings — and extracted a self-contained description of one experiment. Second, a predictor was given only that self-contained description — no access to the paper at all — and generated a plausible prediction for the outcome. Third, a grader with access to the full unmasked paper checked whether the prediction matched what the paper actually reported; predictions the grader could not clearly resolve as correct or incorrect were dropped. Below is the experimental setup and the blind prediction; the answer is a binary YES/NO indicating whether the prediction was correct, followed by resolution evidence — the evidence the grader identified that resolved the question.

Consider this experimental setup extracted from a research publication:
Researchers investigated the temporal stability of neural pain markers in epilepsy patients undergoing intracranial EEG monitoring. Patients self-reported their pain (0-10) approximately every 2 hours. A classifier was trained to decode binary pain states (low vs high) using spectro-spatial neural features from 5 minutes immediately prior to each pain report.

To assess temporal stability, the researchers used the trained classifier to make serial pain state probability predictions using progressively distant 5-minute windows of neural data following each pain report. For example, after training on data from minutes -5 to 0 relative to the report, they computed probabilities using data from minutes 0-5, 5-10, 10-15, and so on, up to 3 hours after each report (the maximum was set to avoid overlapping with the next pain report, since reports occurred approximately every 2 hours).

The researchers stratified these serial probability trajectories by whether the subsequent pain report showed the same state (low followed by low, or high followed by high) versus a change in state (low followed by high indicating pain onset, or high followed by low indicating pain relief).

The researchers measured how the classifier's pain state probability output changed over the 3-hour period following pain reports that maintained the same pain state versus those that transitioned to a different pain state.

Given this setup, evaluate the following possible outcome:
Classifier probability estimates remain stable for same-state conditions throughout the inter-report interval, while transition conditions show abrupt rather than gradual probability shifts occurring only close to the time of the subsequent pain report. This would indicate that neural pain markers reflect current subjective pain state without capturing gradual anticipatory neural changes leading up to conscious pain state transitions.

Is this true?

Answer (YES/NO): NO